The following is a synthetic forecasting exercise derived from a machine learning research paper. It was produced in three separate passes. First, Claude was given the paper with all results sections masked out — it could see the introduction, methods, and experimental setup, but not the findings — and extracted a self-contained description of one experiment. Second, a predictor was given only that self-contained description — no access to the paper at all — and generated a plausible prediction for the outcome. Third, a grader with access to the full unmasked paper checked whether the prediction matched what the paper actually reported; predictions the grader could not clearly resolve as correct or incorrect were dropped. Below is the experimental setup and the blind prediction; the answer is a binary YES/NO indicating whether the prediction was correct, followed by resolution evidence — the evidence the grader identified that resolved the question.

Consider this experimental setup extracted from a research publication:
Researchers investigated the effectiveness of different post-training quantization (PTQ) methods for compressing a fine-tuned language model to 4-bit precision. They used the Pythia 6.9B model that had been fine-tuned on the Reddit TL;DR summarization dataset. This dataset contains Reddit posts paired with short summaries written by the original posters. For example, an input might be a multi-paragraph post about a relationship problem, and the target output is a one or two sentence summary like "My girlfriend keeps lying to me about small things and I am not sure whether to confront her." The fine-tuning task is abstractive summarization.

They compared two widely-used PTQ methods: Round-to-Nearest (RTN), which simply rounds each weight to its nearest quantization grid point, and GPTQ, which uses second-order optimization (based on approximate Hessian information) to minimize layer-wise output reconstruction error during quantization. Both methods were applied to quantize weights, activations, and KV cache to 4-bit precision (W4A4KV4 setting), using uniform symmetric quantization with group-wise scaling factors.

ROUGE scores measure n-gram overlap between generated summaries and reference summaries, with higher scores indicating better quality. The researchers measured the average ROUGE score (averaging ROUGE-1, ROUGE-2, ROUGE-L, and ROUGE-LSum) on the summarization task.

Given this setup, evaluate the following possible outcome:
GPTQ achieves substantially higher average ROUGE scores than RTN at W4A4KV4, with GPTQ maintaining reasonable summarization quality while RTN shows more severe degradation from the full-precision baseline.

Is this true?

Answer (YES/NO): NO